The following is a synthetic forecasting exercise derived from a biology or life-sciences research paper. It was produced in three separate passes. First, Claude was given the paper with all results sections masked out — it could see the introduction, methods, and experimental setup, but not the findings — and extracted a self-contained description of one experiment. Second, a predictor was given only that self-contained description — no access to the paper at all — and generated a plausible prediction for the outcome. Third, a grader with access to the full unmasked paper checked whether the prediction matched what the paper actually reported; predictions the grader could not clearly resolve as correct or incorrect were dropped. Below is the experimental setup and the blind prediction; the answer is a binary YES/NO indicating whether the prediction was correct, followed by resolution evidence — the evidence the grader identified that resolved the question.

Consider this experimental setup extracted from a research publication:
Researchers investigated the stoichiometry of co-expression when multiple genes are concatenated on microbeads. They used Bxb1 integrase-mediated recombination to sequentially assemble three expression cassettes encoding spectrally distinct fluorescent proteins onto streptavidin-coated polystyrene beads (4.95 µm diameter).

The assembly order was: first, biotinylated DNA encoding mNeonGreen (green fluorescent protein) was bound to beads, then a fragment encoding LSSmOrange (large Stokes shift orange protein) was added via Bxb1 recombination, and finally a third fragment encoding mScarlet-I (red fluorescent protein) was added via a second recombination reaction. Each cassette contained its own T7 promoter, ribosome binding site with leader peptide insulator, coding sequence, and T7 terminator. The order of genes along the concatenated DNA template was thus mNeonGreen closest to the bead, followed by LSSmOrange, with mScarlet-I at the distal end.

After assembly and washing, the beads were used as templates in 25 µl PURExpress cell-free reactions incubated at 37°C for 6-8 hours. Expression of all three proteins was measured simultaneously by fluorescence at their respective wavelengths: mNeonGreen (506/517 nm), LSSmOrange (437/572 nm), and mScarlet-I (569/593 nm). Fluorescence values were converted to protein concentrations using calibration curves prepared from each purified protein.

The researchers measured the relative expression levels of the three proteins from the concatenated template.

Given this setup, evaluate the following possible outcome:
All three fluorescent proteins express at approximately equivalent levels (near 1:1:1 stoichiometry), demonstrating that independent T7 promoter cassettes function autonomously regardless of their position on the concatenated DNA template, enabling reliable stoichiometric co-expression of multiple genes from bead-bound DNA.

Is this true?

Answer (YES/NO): YES